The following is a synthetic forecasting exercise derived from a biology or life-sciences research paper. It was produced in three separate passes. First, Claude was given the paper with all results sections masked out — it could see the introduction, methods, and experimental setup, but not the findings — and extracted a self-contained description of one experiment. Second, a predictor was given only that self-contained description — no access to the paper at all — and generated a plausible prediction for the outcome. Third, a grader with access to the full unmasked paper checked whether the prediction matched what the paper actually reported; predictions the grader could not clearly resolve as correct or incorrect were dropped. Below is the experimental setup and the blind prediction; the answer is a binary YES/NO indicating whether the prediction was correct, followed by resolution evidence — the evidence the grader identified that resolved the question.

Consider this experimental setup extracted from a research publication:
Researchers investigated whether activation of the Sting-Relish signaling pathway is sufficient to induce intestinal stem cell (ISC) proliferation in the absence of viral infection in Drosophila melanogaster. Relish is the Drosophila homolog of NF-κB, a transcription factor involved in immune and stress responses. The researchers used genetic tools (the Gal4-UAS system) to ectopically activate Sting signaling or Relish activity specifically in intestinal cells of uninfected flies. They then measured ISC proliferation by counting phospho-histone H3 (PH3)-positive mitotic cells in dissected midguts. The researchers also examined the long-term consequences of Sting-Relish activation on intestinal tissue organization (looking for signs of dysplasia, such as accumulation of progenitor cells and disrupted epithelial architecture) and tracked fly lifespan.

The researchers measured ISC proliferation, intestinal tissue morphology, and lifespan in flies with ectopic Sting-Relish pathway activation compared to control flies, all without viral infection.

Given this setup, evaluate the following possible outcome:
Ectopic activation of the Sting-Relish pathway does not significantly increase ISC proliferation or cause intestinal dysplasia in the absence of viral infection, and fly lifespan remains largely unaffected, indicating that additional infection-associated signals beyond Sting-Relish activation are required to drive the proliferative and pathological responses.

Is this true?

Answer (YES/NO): NO